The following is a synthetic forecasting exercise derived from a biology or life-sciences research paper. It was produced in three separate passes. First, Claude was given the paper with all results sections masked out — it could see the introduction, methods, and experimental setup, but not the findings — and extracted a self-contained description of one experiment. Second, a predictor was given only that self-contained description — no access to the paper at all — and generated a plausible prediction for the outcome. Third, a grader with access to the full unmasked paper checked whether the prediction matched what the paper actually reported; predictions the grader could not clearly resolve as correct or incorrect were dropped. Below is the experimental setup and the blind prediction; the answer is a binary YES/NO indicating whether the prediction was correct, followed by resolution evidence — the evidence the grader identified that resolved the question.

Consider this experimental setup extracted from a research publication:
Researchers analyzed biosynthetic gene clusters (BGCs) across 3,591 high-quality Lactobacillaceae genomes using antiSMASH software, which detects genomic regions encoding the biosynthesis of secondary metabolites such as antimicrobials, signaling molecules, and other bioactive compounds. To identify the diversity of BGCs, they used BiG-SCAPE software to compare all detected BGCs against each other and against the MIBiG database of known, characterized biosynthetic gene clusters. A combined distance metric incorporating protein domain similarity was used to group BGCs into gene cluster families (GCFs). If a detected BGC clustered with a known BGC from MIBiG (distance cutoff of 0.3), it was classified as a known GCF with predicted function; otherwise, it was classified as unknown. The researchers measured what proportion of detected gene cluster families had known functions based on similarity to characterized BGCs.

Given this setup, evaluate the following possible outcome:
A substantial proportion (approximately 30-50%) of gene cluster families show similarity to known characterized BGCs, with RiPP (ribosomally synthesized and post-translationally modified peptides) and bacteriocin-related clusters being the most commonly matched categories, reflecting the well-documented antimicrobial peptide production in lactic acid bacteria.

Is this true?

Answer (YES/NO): NO